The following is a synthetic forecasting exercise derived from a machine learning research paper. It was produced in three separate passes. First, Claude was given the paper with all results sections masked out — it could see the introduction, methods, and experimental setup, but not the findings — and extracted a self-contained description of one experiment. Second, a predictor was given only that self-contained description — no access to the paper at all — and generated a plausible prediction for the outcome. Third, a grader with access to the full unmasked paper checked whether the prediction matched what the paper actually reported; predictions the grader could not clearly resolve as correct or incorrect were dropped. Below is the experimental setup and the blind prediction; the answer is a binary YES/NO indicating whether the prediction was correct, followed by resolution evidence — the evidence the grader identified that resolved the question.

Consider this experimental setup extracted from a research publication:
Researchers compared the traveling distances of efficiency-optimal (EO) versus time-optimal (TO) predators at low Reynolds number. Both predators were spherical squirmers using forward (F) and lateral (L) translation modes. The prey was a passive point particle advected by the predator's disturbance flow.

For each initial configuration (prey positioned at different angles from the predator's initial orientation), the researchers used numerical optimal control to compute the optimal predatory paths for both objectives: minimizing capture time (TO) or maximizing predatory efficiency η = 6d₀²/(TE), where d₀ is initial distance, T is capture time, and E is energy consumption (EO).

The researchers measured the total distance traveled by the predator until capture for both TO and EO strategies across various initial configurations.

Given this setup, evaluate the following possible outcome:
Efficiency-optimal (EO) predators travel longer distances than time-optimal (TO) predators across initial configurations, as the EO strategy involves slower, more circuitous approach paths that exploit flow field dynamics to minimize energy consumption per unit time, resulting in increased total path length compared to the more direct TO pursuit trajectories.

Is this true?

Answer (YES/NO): NO